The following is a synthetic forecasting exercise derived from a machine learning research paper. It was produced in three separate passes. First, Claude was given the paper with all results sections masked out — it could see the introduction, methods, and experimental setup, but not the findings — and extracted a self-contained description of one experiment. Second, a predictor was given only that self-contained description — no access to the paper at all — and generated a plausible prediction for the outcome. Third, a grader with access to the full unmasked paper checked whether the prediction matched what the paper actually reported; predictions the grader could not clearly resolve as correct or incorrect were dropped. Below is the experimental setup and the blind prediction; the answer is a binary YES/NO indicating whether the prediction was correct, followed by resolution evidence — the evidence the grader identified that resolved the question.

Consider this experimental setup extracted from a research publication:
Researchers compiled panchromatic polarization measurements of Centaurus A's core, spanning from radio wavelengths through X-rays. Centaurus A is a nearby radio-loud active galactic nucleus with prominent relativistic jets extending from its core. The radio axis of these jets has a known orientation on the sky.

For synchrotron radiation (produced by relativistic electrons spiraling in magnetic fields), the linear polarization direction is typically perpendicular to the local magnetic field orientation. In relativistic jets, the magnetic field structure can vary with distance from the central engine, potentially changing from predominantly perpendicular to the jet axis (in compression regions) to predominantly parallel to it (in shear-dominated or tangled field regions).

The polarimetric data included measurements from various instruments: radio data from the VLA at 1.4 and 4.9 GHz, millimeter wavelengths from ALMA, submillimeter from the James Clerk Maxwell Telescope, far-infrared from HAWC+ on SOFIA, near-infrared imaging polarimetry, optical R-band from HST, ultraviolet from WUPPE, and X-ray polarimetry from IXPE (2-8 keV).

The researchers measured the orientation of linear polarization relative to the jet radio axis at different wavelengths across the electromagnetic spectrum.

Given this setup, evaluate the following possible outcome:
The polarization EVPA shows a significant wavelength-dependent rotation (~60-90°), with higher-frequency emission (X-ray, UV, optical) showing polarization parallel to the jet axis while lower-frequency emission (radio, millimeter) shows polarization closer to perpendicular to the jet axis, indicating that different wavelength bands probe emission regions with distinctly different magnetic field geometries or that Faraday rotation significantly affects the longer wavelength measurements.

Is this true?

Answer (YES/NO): NO